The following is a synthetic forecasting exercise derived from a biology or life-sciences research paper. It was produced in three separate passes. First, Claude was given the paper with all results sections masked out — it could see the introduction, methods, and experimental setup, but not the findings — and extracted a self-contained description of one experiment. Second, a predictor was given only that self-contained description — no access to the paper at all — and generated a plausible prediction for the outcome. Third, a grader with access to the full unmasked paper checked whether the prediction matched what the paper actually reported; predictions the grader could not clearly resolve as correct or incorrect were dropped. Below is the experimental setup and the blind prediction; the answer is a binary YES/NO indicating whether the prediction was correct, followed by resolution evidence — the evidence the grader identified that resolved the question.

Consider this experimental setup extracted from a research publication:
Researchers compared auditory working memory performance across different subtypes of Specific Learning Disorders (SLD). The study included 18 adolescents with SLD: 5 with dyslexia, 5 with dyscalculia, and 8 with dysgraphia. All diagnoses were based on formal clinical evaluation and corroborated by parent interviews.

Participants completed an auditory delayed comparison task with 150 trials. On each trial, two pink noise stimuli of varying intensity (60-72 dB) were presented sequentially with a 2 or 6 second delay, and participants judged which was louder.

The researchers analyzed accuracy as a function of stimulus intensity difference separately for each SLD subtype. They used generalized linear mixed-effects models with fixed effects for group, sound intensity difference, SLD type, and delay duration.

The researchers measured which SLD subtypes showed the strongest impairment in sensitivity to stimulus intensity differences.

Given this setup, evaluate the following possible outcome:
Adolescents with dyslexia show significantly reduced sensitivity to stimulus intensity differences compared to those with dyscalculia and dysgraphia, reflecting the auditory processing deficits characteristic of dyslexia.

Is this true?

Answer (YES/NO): NO